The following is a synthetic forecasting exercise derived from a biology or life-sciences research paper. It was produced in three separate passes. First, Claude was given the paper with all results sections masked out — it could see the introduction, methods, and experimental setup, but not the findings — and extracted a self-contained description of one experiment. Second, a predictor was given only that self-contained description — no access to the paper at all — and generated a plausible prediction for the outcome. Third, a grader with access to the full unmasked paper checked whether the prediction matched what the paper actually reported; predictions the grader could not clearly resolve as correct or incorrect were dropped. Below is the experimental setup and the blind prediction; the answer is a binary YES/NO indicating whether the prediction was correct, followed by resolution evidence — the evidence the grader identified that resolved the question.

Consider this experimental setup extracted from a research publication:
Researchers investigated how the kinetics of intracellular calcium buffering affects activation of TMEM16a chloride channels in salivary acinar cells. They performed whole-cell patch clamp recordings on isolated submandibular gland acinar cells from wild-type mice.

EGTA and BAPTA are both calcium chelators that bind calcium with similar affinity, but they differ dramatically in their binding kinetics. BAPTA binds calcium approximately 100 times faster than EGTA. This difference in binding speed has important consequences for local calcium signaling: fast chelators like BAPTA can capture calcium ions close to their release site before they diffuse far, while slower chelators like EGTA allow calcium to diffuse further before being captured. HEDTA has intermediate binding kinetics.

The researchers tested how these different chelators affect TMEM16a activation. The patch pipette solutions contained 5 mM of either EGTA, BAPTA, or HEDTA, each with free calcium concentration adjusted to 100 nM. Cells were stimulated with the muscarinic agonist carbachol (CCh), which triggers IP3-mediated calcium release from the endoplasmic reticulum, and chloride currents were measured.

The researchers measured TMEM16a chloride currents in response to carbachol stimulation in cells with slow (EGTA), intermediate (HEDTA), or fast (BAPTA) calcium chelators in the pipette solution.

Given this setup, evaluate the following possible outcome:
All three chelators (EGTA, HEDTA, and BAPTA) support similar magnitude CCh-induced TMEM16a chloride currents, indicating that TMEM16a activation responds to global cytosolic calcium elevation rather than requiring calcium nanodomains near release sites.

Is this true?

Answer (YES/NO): NO